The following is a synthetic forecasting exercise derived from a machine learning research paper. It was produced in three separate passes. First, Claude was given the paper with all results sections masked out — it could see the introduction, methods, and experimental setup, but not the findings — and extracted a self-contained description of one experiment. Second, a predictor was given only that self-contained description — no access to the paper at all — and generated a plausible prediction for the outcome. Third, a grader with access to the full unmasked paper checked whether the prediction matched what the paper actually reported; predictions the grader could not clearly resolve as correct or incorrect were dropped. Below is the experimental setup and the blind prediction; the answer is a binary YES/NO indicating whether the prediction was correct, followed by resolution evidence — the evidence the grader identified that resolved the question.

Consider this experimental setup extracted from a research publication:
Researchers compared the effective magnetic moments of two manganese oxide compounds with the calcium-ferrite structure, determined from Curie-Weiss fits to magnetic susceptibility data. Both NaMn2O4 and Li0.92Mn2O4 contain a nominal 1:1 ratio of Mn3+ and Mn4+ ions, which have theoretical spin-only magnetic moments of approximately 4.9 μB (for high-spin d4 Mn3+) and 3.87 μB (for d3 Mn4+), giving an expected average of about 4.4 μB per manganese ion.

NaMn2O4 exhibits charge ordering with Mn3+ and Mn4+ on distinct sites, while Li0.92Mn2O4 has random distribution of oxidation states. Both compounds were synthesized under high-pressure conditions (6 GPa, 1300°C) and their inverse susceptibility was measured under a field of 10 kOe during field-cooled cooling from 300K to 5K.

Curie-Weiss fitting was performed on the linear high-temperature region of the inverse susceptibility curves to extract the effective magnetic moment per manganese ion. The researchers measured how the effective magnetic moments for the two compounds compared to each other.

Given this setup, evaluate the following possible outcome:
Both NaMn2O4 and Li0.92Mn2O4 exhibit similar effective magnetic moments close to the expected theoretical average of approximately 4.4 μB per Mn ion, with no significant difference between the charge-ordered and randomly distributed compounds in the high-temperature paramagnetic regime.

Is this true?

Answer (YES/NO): NO